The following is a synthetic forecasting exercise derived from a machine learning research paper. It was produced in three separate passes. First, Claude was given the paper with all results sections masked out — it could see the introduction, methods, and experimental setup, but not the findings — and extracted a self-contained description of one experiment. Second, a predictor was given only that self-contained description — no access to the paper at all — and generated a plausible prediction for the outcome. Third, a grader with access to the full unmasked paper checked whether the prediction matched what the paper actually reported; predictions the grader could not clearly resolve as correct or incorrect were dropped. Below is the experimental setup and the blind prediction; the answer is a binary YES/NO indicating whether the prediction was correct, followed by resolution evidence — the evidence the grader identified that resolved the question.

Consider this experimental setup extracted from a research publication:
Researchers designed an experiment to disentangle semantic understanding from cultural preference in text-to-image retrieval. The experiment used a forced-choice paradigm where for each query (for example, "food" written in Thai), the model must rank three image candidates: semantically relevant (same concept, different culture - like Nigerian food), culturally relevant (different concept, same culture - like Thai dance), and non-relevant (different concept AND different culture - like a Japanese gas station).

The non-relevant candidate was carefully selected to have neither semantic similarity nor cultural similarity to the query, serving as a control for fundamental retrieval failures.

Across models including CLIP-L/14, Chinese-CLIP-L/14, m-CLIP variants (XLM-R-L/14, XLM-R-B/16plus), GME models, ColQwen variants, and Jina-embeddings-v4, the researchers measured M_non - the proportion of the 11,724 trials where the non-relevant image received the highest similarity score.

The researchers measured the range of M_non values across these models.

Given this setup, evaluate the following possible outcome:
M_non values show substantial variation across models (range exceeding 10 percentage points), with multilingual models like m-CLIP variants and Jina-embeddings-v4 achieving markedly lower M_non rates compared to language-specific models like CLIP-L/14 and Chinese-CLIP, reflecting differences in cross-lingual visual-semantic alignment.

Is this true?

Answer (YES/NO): NO